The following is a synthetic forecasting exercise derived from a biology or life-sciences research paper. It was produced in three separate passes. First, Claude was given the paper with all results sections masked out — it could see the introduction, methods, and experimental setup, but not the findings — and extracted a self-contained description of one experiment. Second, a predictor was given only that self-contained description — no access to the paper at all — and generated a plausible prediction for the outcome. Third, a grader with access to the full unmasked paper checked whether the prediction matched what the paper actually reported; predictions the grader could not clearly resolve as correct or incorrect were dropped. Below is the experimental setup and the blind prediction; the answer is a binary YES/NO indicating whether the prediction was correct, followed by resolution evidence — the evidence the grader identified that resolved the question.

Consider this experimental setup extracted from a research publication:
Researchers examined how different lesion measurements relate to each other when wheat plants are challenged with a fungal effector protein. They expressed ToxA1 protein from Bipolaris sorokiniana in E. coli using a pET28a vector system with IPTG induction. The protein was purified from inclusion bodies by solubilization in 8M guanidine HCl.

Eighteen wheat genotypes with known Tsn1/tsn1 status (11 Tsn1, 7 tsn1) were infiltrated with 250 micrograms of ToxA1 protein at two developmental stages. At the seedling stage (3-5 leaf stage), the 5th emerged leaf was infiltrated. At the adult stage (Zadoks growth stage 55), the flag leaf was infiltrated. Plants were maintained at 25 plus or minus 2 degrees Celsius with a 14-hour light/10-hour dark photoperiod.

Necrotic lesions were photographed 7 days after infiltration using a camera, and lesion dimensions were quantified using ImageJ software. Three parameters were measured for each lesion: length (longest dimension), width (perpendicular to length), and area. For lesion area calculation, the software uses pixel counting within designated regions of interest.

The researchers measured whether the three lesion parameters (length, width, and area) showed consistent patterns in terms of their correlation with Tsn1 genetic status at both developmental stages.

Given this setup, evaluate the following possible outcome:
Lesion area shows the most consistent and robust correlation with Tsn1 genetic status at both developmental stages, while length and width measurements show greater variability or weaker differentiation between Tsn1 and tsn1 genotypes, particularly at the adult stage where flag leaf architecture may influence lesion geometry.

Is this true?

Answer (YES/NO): NO